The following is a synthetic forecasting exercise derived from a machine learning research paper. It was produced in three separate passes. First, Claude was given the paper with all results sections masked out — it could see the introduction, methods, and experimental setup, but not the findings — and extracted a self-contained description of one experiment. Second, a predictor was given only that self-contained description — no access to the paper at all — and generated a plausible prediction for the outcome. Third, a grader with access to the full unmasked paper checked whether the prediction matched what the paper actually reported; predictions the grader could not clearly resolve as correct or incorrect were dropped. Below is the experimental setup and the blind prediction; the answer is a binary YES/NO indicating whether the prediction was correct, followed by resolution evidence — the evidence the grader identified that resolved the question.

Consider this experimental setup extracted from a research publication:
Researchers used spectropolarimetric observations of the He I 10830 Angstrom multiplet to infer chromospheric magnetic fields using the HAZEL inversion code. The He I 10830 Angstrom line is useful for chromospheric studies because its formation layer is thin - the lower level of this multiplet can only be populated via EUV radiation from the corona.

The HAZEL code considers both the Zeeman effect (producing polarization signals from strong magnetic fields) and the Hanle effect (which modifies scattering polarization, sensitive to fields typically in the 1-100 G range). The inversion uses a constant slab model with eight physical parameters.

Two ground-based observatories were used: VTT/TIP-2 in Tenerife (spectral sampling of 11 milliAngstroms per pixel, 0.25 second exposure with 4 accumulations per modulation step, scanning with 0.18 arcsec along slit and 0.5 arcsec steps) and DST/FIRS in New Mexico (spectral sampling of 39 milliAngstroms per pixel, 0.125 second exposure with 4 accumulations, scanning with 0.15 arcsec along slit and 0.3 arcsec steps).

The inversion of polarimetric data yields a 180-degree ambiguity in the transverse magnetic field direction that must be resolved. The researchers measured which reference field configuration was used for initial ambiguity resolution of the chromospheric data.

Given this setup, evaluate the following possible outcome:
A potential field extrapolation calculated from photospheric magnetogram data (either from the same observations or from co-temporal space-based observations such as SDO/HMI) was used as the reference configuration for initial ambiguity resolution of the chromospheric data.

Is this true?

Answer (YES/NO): YES